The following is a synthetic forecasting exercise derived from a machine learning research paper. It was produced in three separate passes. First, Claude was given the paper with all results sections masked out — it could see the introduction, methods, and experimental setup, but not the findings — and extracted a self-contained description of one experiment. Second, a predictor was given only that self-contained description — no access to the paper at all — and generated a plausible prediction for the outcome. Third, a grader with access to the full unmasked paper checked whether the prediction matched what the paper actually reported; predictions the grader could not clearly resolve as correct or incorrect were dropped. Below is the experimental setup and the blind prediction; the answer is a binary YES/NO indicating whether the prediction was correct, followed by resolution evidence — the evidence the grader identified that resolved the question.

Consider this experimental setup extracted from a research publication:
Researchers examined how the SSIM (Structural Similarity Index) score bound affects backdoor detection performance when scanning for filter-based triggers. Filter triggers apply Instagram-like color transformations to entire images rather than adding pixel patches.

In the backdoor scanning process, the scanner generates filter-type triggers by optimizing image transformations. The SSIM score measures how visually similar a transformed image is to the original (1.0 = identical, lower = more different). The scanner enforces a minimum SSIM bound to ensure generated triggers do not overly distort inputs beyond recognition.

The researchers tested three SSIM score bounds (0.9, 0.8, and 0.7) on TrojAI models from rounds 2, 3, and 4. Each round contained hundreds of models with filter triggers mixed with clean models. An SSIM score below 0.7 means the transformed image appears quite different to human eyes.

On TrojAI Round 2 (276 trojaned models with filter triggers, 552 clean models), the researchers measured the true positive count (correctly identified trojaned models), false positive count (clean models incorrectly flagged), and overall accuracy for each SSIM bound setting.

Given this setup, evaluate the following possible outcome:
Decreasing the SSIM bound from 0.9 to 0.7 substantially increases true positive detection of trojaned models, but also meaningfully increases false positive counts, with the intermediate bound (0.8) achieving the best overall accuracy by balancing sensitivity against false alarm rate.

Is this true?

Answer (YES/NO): NO